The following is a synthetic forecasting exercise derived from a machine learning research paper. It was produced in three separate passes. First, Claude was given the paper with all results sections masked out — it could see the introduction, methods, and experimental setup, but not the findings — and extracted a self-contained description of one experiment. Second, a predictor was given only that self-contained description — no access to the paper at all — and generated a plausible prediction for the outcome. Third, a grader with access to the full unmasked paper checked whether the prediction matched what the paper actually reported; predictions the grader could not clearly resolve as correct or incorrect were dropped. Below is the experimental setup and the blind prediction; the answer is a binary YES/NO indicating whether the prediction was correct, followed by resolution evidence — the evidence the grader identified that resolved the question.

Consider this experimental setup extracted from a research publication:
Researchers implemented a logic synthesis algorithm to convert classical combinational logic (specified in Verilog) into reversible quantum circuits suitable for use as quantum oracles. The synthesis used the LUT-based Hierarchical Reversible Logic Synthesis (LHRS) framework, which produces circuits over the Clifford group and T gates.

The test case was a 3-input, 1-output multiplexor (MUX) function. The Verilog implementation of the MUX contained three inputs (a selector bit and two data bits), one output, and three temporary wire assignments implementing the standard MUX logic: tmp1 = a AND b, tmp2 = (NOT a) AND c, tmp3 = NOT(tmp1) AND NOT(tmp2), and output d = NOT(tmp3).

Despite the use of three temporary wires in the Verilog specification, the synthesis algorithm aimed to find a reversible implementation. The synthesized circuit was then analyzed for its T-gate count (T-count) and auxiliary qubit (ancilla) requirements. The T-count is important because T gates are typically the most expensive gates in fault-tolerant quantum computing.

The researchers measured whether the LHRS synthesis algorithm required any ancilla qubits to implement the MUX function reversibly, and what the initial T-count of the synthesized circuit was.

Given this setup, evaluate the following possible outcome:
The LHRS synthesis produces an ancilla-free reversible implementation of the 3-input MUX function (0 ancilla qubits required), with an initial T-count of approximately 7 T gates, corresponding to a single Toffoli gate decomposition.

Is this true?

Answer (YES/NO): NO